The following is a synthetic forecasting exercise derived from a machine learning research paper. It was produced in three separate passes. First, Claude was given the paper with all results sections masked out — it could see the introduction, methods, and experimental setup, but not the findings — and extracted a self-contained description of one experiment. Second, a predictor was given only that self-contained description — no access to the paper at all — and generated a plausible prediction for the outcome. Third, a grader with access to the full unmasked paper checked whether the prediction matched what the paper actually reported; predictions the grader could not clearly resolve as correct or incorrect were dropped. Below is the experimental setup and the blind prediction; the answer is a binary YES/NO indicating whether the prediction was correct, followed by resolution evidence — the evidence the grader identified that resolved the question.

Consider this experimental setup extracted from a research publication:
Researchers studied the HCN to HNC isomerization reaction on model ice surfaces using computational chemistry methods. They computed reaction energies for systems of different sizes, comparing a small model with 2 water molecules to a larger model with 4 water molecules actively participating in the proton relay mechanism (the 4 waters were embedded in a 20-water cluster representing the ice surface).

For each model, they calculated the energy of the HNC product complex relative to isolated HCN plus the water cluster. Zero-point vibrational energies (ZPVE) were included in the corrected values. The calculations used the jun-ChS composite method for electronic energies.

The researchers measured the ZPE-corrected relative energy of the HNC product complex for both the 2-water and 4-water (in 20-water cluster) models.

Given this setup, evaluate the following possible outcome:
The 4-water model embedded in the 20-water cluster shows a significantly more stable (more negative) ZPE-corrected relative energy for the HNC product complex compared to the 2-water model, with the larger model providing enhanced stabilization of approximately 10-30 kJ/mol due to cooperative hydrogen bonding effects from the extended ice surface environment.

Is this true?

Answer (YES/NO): NO